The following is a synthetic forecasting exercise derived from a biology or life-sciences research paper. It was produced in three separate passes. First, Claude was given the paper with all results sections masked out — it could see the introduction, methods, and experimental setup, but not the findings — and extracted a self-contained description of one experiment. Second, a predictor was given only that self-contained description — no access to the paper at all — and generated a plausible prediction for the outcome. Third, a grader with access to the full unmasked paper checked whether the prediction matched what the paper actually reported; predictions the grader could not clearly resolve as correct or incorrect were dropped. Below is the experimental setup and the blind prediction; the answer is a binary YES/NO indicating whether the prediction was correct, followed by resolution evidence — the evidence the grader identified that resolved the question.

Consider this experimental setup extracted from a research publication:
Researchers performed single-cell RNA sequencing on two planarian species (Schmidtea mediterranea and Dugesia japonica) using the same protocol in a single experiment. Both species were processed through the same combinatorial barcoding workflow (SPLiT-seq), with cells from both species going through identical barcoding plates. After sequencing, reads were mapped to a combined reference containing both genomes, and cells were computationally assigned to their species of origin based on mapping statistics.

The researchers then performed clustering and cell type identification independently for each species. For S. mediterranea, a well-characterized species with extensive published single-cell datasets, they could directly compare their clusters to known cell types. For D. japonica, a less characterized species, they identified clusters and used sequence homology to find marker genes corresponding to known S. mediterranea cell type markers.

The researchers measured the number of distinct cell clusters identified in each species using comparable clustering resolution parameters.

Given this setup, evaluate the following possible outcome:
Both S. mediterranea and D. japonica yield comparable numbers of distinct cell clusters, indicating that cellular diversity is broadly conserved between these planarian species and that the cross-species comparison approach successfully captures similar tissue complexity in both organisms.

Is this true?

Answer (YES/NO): NO